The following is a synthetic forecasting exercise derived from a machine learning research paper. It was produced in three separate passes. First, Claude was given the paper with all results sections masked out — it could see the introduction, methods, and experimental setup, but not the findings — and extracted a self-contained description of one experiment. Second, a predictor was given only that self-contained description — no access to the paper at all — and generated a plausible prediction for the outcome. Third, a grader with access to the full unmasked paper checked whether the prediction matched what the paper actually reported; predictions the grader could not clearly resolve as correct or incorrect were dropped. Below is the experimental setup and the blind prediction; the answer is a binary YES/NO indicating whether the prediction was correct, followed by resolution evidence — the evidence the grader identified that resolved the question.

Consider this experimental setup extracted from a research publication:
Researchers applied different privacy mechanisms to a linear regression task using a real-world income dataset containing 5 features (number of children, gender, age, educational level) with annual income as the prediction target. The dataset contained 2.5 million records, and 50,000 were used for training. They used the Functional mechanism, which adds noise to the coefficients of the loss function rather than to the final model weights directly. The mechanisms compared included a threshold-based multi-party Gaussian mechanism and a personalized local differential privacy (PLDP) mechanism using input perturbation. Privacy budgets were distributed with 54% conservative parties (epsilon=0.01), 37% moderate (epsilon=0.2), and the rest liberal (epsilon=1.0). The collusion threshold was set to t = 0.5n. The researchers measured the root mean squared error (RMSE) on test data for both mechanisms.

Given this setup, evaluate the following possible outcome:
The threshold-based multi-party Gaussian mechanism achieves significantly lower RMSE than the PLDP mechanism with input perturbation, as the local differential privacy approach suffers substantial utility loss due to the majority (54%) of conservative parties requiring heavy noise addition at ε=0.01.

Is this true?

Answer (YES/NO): YES